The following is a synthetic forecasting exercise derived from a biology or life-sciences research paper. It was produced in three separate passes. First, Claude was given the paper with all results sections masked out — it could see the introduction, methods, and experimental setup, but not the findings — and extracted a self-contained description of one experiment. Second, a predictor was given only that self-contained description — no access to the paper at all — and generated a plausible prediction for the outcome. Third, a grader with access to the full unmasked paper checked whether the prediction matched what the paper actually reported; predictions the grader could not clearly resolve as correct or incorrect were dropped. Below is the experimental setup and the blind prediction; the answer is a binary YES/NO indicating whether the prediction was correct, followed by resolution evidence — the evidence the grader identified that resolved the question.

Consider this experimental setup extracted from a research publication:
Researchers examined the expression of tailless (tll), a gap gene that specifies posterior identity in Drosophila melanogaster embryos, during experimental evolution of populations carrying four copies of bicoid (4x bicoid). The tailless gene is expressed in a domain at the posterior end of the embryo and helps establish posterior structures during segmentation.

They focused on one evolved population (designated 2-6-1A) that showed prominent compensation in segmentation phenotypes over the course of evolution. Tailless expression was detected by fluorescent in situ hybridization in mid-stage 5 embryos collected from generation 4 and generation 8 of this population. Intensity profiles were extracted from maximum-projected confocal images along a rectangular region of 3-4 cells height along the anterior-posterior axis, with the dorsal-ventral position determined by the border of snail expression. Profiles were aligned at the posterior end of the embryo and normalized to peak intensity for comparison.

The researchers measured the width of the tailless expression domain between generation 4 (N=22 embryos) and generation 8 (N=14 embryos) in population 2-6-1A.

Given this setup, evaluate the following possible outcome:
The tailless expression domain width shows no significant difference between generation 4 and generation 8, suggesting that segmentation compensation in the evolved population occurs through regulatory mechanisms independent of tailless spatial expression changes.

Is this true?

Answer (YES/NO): NO